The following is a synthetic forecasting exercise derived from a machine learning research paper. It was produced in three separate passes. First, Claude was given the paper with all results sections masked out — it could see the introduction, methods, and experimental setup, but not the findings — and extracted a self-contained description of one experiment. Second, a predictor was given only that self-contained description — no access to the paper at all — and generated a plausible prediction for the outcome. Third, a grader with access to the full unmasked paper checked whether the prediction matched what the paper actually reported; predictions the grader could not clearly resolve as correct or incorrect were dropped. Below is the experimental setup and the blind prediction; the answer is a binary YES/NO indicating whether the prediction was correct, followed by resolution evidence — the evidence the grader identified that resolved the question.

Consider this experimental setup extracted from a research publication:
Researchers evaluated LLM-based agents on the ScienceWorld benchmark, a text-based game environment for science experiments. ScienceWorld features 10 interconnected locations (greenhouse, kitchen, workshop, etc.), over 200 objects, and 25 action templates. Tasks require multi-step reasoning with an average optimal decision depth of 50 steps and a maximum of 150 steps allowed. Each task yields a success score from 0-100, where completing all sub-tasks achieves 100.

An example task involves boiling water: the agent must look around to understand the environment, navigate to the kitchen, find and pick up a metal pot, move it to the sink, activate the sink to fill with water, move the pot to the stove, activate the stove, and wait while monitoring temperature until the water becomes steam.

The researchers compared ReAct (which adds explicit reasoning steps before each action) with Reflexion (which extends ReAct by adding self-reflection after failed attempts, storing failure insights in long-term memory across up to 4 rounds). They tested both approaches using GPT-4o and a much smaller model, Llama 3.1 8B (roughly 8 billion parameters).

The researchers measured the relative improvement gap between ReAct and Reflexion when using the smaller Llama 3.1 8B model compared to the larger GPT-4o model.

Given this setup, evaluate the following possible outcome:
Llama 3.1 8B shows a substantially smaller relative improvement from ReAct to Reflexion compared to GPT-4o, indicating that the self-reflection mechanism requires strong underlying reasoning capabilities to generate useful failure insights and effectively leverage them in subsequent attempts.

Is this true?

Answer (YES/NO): YES